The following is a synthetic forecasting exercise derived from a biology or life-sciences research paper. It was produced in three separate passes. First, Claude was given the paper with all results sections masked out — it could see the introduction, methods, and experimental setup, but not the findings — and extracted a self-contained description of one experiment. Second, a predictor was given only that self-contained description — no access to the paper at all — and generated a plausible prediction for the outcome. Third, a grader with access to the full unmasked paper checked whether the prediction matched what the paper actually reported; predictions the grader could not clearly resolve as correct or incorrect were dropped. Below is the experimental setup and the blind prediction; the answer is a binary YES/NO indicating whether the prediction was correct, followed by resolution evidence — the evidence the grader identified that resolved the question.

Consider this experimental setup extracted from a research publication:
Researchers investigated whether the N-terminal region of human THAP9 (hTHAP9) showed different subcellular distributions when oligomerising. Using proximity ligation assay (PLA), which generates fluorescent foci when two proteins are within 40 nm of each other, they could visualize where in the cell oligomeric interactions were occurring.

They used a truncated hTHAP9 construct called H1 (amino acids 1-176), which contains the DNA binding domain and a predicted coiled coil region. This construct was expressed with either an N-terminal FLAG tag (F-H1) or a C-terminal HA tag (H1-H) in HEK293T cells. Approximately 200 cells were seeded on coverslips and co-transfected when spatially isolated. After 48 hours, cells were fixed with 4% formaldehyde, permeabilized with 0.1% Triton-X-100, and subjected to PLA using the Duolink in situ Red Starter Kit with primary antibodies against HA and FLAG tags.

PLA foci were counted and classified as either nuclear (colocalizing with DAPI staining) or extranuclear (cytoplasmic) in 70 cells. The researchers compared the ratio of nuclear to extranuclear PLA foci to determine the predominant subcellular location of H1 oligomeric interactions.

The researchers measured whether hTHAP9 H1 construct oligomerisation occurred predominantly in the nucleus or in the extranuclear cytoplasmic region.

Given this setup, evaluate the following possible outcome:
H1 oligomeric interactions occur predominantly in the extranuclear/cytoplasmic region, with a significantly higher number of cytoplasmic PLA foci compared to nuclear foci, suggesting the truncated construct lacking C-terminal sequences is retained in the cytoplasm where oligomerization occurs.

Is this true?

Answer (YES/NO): NO